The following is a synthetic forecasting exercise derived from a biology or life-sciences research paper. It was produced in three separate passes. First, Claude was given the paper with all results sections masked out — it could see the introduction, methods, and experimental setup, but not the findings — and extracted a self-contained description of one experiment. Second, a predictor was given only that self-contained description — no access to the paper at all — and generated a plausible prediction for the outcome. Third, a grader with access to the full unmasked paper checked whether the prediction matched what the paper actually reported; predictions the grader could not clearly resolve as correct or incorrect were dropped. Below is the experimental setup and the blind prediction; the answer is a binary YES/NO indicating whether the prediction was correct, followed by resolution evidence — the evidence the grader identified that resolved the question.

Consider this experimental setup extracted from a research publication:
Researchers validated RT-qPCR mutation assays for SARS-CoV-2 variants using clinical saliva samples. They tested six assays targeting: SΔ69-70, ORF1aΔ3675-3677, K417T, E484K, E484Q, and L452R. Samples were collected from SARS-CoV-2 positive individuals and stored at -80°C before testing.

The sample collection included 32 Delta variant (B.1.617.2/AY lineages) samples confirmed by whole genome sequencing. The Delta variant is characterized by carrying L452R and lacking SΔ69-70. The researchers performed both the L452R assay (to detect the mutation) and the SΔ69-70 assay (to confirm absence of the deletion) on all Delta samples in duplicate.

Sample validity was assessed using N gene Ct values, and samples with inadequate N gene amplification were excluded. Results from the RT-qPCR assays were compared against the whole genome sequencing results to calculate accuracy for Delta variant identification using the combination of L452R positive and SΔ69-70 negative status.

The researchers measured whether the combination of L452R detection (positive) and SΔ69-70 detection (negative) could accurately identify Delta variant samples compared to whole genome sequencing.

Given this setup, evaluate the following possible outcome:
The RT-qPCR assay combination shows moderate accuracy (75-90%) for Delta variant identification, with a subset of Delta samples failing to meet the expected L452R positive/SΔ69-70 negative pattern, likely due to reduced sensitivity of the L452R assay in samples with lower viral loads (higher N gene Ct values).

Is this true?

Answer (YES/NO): NO